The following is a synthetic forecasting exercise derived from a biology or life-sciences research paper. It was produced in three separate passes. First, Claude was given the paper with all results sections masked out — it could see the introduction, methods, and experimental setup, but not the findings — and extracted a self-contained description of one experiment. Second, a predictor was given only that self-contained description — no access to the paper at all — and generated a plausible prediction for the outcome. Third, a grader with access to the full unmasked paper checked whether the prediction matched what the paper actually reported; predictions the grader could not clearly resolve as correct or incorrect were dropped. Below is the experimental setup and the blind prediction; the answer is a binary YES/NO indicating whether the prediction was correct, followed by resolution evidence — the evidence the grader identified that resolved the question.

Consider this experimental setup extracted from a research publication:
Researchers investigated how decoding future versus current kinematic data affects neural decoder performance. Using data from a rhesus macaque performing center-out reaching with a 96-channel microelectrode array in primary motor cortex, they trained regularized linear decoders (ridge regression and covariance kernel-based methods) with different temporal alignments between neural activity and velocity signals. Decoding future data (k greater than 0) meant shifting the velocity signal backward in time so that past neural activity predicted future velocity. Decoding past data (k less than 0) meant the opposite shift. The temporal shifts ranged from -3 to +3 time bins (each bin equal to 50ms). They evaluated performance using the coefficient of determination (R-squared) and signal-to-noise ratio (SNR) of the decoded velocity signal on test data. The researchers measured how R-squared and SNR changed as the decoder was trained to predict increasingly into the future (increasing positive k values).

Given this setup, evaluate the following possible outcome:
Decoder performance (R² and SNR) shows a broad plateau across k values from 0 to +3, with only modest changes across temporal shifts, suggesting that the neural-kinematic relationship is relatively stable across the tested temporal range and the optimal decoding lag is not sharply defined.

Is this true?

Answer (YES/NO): NO